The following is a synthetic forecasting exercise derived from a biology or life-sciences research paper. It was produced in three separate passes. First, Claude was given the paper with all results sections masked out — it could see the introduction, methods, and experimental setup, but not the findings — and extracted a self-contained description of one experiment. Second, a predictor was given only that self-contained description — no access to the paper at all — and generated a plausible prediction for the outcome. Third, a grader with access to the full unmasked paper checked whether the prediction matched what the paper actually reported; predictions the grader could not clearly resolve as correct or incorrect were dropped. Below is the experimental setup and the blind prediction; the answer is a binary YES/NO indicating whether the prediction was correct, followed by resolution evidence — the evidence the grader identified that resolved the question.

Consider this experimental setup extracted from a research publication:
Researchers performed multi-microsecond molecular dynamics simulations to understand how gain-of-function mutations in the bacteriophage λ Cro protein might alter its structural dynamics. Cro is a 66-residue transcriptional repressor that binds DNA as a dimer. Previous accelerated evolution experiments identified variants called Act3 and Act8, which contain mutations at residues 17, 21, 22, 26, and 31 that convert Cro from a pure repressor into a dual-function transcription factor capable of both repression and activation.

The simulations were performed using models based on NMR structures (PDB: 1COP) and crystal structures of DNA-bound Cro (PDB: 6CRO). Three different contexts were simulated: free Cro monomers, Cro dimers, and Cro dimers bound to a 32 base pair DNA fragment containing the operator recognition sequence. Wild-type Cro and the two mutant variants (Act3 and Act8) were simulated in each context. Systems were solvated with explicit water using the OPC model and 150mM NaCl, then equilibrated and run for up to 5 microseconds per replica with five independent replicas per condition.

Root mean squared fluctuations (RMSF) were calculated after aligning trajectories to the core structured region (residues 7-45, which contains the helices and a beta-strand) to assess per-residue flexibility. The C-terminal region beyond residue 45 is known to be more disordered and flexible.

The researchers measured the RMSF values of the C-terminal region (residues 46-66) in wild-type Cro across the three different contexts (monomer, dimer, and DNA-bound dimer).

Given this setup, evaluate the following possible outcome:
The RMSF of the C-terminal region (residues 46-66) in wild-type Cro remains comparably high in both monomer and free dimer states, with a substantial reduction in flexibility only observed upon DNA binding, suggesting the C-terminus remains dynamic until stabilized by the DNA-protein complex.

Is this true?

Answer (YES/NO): NO